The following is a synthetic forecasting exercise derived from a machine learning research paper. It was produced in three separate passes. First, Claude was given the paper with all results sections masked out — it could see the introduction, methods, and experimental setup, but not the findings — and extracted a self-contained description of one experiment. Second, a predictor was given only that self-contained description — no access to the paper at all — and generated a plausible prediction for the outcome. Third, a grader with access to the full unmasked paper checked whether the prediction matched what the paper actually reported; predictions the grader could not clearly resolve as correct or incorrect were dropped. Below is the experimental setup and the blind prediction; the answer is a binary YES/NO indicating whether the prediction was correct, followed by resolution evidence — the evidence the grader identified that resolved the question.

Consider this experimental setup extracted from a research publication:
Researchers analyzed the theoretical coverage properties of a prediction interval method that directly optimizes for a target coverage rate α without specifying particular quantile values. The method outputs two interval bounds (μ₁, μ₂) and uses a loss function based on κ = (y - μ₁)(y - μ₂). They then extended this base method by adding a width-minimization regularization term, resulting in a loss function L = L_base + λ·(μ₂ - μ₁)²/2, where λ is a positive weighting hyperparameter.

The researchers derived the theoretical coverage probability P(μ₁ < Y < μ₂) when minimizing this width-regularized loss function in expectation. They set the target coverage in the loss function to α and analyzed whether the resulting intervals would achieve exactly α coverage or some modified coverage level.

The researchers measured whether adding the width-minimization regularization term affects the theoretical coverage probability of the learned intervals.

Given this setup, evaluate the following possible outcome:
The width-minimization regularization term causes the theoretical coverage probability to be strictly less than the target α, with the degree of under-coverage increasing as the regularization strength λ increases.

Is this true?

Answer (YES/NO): YES